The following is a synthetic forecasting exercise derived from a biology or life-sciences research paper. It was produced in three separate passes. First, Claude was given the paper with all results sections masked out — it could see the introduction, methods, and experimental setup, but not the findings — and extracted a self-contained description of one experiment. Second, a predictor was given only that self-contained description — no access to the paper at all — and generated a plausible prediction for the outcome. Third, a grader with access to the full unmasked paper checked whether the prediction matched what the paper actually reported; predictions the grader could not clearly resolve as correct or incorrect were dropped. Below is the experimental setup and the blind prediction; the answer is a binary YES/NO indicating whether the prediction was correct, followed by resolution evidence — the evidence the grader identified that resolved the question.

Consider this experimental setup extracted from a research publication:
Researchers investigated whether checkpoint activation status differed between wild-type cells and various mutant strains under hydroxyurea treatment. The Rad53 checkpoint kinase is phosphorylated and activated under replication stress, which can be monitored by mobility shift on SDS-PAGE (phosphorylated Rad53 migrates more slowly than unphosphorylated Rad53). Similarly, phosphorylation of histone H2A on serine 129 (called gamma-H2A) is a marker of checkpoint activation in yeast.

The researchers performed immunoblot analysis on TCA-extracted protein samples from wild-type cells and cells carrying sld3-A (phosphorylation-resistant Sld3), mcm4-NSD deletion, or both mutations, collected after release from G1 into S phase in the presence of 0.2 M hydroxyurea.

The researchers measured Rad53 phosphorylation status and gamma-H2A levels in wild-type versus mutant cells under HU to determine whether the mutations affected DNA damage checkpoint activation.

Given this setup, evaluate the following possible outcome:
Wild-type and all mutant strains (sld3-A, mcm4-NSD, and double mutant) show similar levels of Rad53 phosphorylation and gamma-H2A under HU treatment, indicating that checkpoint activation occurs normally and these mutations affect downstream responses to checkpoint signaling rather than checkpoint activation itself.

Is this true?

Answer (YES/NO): NO